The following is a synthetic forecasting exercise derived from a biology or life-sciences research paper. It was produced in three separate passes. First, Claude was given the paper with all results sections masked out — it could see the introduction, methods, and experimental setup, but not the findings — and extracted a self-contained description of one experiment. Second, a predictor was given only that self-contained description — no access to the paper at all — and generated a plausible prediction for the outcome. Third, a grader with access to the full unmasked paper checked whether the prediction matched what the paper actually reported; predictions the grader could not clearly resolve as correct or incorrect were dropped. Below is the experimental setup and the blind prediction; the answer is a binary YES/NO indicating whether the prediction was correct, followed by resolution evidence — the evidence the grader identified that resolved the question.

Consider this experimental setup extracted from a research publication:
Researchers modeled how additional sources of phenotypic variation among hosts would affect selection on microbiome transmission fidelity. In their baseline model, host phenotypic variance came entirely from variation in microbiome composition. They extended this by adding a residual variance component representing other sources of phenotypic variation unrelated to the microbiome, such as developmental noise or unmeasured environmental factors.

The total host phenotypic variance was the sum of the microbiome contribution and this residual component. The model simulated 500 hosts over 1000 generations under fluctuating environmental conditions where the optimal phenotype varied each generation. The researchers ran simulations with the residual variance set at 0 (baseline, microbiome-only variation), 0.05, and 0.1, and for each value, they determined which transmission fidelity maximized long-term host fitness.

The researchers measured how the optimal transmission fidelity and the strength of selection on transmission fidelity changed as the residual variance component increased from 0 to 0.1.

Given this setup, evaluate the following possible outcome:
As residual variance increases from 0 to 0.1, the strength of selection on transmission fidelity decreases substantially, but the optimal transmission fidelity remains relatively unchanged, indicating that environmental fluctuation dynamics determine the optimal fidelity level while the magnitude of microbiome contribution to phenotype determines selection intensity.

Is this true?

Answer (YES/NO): NO